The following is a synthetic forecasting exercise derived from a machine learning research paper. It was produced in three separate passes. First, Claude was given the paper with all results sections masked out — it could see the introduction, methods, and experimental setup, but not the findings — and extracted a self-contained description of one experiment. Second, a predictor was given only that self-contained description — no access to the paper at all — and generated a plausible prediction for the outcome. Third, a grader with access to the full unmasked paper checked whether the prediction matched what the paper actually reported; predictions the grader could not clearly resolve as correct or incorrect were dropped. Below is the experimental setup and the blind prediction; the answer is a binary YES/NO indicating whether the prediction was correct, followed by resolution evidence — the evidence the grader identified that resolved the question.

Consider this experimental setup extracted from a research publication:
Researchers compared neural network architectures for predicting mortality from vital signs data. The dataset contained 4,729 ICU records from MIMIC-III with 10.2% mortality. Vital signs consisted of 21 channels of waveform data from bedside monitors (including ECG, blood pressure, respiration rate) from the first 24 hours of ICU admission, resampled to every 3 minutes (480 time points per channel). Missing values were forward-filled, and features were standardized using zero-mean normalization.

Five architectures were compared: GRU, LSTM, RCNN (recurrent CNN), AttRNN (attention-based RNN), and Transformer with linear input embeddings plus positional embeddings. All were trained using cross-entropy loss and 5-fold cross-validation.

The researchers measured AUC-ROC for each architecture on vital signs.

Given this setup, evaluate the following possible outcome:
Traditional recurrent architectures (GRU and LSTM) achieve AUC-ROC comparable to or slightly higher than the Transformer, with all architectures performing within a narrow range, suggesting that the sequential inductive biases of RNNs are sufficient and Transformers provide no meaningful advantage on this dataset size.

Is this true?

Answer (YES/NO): NO